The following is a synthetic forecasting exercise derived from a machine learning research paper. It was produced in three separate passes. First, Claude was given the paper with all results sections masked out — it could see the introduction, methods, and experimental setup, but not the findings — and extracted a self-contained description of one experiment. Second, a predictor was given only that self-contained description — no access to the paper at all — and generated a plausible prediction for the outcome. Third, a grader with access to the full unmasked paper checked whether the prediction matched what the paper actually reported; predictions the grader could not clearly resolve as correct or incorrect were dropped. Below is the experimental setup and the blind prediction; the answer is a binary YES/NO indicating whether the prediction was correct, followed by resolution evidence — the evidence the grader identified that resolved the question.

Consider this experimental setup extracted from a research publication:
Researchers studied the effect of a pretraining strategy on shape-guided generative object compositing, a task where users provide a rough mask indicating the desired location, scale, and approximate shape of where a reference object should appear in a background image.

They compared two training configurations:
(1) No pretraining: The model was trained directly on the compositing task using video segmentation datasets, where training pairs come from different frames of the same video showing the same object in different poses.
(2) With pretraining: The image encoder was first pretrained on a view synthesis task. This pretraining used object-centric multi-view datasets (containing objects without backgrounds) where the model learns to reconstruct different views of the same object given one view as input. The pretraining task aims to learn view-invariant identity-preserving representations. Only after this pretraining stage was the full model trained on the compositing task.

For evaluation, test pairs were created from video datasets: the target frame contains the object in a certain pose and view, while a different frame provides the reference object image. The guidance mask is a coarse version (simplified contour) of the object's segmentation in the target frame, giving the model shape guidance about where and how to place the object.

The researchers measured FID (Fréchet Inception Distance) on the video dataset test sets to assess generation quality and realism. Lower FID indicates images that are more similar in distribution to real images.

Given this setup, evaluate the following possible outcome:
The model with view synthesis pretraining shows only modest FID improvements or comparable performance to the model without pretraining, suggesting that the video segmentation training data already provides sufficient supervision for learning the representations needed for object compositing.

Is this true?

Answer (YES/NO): NO